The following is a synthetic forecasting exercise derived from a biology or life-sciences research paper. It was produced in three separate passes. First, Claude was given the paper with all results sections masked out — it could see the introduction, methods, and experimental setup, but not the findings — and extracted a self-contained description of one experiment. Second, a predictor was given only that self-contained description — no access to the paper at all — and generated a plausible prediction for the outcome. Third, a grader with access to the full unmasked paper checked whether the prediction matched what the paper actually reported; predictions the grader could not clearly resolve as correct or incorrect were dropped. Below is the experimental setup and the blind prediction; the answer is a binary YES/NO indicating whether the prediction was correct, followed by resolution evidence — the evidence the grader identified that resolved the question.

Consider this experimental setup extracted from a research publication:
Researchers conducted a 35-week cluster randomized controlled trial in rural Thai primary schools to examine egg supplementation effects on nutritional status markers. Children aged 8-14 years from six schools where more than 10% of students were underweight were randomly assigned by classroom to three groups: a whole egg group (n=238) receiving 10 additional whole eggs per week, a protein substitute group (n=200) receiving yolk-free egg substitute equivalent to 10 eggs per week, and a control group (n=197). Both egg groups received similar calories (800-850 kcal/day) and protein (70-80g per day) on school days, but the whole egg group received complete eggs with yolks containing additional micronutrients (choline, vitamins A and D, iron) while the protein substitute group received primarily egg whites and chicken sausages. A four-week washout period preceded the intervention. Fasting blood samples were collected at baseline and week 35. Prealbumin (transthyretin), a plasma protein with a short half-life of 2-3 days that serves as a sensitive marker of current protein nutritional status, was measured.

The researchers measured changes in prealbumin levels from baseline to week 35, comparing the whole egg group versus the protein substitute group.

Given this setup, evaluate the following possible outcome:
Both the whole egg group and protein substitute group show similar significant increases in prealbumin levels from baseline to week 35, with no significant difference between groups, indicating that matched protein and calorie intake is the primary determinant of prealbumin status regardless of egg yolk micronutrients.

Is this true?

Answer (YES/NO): NO